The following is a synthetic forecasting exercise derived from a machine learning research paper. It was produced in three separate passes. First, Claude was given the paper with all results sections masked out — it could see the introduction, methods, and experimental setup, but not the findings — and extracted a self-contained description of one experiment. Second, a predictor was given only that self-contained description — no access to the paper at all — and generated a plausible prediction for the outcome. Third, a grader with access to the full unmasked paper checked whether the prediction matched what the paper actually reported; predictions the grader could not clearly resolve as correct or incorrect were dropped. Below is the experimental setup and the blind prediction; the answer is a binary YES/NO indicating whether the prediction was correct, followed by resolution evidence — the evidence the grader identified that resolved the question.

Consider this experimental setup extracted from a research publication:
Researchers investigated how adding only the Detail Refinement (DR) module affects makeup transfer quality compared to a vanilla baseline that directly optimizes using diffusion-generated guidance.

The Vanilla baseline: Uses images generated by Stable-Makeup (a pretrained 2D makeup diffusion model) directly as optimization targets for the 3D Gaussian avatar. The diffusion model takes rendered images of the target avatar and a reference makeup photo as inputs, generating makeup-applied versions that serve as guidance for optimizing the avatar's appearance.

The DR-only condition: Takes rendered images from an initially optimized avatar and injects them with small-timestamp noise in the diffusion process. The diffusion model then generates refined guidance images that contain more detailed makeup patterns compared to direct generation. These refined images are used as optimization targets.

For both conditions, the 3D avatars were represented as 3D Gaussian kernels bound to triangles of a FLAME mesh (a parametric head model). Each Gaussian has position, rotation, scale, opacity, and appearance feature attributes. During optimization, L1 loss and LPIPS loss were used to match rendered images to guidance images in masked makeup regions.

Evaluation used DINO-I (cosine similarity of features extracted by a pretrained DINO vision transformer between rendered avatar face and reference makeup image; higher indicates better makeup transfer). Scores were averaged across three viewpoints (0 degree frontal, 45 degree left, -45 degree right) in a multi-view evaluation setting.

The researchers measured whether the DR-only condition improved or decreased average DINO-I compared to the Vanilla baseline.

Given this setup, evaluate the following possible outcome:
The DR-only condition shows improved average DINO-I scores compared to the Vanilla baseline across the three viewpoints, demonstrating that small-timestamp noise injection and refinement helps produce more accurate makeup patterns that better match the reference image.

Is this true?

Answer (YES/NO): NO